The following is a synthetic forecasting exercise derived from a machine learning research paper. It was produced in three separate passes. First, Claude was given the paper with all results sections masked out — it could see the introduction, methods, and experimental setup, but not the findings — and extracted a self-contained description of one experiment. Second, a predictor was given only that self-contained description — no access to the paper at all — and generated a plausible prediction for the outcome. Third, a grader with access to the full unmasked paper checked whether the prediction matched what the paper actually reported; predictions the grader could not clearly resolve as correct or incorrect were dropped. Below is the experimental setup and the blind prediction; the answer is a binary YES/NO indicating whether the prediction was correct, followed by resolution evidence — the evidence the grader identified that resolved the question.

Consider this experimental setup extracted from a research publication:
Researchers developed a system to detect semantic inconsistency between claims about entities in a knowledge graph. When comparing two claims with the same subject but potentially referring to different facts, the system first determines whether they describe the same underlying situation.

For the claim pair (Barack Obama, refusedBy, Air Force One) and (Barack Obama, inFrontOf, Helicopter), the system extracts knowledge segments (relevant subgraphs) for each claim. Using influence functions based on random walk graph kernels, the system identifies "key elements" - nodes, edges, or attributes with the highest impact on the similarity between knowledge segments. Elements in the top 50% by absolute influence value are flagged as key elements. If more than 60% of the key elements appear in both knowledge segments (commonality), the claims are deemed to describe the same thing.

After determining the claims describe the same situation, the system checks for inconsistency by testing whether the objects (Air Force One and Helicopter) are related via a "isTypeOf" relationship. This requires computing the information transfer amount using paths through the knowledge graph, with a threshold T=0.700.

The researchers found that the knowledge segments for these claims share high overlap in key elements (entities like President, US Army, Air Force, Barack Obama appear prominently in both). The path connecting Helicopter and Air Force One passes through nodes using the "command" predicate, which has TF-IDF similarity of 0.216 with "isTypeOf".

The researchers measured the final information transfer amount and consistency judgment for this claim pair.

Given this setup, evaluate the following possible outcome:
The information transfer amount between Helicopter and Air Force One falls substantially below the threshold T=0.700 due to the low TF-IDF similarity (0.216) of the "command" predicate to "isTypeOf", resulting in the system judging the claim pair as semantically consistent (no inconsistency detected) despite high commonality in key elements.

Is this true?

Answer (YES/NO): NO